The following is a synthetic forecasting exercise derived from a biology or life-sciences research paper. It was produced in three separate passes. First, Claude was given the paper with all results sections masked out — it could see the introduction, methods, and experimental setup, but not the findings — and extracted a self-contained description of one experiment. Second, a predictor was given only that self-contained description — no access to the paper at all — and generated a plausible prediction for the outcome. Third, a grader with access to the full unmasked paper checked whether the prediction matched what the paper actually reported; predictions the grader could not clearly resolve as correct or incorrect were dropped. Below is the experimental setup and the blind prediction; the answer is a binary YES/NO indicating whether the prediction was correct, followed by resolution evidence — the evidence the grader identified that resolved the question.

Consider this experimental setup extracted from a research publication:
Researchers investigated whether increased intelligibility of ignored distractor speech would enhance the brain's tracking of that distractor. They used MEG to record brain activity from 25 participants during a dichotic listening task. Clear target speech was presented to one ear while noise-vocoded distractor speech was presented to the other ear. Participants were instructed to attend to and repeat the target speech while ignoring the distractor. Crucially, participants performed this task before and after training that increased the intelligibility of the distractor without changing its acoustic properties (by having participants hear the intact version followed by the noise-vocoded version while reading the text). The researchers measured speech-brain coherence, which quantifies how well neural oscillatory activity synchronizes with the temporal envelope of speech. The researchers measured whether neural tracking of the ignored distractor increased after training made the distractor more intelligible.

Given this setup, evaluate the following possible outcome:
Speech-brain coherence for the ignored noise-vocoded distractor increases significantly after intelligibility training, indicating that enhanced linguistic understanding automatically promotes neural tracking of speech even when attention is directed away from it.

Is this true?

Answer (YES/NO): NO